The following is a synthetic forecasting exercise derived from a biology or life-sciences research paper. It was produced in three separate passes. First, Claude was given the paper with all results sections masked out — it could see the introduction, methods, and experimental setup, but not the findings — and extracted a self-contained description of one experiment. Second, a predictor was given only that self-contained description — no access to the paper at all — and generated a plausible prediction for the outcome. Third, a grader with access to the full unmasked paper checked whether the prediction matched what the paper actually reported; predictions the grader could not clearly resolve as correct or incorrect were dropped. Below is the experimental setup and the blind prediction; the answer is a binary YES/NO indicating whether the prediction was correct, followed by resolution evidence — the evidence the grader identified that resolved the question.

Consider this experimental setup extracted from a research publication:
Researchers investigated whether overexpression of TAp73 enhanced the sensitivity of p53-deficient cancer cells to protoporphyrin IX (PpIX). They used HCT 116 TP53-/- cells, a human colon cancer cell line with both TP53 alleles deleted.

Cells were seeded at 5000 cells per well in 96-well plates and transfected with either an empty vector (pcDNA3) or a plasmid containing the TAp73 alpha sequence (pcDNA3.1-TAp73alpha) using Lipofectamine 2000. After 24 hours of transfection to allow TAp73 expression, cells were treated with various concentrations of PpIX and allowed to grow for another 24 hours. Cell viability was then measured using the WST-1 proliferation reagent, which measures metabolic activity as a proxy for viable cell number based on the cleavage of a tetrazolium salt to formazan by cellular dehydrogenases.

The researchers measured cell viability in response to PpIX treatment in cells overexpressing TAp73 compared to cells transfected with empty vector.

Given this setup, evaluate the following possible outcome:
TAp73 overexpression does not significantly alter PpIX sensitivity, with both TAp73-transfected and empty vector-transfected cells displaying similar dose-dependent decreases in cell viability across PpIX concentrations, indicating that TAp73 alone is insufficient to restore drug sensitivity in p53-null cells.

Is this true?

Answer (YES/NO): NO